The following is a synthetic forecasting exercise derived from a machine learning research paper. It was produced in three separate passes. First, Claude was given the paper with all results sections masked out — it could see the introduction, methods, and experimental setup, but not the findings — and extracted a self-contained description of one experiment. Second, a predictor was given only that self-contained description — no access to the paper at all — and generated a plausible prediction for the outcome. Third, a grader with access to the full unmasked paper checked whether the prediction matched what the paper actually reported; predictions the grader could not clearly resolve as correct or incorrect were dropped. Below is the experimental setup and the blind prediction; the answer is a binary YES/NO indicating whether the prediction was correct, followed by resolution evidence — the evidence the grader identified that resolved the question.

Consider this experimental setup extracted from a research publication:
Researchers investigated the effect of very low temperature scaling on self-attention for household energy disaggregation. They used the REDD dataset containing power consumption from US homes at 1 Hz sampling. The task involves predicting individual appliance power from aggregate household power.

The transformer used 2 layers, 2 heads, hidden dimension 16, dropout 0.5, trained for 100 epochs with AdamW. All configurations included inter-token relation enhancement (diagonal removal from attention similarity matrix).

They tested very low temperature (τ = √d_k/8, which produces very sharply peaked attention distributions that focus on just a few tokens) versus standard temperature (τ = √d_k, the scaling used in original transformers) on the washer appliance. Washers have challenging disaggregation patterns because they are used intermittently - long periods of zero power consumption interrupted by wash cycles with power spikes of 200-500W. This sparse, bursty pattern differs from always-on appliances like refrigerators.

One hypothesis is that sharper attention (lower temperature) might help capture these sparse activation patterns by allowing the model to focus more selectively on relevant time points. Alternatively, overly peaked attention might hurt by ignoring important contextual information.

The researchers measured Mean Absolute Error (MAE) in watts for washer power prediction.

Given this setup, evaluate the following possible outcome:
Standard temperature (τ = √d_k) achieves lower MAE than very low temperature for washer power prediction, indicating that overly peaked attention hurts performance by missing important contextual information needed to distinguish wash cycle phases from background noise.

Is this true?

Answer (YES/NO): YES